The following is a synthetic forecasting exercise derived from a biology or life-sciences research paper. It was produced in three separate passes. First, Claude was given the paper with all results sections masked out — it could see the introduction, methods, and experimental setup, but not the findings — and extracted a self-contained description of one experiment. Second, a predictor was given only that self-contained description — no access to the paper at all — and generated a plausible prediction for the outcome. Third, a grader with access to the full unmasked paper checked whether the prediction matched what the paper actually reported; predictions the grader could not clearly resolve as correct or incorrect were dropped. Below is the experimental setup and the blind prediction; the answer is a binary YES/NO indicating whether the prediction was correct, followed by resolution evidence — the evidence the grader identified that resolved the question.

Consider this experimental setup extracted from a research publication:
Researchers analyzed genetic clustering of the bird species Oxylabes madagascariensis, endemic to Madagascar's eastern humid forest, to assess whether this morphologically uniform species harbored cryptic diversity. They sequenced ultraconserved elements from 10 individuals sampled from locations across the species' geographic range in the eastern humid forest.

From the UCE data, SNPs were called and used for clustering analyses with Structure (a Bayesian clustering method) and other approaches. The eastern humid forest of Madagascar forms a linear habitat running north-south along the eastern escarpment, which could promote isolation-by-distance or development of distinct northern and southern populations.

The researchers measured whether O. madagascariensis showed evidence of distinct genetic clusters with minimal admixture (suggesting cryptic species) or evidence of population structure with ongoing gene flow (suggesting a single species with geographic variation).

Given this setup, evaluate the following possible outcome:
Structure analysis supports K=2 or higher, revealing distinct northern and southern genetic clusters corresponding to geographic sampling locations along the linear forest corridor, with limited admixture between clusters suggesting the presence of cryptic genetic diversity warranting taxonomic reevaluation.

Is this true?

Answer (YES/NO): NO